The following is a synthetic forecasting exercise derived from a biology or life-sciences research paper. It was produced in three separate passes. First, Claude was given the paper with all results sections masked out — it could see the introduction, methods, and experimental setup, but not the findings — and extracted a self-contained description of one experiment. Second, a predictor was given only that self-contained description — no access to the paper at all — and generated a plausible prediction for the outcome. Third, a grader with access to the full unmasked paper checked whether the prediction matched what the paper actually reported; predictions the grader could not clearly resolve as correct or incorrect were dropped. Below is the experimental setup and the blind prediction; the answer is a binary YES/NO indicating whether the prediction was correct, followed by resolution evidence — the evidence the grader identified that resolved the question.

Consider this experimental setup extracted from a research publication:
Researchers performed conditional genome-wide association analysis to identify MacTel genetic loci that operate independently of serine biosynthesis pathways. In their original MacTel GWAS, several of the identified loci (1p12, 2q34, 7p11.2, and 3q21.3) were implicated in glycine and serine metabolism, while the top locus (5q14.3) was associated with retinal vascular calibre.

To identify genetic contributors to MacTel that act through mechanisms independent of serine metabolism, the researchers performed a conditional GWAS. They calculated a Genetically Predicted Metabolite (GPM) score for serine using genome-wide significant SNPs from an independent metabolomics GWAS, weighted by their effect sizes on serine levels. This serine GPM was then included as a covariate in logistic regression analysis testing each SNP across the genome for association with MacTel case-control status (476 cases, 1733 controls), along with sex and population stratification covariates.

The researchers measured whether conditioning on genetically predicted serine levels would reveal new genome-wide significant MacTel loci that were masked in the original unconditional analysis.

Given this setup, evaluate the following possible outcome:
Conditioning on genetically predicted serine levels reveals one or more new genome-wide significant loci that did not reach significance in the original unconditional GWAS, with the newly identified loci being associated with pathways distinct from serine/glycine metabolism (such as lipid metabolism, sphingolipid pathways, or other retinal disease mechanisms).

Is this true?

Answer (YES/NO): YES